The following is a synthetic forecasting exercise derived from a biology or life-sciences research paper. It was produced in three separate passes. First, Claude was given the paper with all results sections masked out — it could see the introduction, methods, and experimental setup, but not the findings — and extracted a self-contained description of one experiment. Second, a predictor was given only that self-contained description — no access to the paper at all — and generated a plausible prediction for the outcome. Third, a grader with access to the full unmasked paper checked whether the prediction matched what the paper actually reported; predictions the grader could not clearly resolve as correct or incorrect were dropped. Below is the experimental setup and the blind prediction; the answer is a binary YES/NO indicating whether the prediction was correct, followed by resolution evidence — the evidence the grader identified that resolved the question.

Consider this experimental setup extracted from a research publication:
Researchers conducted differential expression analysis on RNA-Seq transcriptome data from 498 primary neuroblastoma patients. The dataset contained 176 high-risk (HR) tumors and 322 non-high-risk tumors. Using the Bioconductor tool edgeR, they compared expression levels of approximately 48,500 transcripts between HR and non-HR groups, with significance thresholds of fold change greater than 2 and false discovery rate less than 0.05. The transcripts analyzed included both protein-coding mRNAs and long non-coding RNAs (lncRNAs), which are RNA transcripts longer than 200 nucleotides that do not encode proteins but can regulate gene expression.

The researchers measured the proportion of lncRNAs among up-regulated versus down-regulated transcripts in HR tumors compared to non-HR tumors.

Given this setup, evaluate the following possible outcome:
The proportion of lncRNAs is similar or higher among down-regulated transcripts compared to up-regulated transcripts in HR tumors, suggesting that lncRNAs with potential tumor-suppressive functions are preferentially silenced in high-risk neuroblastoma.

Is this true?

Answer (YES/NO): YES